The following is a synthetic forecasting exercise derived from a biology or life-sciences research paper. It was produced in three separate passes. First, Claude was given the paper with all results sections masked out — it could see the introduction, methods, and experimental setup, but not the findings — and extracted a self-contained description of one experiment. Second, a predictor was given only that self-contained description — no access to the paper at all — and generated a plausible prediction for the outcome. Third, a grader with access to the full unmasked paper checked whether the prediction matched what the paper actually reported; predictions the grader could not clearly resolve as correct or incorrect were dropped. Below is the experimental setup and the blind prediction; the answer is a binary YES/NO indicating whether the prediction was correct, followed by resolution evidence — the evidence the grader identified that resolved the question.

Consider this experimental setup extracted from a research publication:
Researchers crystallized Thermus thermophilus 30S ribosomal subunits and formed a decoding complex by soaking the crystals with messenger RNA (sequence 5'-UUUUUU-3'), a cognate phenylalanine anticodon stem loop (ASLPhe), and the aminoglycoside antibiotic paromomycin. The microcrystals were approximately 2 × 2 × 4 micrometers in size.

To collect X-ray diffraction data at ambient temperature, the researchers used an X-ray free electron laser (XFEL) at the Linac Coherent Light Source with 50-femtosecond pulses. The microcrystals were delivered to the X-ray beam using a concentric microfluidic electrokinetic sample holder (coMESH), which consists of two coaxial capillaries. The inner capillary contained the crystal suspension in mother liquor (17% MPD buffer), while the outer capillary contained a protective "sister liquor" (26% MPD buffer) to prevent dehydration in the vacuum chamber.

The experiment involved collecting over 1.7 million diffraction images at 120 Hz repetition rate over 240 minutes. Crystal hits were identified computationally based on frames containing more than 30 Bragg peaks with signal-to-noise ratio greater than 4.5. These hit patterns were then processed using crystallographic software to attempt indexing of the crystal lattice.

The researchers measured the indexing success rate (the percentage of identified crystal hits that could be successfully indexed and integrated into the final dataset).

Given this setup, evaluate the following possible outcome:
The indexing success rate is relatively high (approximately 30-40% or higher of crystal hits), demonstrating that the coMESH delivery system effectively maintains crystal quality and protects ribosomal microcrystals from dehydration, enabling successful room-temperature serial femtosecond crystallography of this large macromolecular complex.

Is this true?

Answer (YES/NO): NO